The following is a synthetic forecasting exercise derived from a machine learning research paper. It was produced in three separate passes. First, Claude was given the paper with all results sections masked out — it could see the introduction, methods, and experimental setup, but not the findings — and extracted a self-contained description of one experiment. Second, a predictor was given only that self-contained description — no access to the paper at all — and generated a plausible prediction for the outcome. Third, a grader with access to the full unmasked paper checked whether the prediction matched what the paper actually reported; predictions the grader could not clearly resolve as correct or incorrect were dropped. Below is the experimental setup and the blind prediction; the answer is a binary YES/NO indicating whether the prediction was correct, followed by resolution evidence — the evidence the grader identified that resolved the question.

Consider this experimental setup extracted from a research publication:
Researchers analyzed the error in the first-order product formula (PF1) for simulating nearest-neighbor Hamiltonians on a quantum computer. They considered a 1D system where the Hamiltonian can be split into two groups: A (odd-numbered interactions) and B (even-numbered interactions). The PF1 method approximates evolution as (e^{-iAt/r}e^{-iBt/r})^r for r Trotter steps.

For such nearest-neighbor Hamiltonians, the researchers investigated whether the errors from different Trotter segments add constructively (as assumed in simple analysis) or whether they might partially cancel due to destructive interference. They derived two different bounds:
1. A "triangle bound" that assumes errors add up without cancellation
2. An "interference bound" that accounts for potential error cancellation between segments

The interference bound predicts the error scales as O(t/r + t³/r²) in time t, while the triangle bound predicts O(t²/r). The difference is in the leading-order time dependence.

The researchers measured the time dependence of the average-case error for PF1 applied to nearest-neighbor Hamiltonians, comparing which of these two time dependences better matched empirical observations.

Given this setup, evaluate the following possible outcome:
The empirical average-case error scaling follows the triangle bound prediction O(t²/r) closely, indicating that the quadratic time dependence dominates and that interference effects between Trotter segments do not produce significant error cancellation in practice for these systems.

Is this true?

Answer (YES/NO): NO